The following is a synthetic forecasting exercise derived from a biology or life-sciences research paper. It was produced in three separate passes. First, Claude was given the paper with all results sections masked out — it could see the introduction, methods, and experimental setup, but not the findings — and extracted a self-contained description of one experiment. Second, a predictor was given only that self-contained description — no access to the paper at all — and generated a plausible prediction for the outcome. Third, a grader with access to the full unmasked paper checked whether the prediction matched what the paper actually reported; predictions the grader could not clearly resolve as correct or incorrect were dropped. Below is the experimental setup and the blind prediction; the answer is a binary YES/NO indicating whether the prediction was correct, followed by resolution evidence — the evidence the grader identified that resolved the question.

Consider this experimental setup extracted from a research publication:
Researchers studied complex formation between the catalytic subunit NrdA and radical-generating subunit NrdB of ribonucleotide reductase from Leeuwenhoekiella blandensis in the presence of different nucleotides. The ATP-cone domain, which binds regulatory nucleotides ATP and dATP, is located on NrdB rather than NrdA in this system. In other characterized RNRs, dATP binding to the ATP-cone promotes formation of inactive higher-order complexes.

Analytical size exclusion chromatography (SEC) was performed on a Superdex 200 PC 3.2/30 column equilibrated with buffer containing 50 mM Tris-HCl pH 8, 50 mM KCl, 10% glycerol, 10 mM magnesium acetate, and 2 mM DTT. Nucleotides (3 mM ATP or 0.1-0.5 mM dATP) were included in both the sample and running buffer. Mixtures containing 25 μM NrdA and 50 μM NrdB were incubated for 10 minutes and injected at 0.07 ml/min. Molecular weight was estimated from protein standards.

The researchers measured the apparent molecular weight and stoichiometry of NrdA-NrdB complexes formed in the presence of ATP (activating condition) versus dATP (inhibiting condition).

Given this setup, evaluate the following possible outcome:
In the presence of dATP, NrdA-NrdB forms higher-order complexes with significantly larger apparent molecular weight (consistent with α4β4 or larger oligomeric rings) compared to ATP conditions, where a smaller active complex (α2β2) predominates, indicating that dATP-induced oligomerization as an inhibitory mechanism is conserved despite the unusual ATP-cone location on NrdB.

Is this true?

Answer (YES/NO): YES